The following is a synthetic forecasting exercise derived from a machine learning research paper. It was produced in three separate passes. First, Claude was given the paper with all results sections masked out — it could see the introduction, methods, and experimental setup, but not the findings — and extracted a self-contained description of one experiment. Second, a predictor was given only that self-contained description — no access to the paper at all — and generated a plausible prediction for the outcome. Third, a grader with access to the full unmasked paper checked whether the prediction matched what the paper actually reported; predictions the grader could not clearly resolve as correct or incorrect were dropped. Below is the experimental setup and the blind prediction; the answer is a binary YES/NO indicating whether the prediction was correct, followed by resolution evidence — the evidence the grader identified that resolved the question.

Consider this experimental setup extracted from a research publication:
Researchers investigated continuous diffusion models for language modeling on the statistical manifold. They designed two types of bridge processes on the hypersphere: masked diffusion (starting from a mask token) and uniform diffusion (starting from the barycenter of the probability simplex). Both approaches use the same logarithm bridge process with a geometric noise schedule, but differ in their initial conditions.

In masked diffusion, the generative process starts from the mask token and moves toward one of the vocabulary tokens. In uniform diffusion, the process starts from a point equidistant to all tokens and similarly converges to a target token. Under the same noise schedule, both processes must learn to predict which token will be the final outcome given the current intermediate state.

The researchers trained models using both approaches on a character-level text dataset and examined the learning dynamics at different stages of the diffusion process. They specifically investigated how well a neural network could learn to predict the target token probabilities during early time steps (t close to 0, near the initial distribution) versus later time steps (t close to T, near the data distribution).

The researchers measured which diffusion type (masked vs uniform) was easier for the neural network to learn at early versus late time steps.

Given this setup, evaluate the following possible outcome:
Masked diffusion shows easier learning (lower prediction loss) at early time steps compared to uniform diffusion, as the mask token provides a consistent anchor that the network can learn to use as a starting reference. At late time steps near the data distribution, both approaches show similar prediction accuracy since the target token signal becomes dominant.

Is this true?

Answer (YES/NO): NO